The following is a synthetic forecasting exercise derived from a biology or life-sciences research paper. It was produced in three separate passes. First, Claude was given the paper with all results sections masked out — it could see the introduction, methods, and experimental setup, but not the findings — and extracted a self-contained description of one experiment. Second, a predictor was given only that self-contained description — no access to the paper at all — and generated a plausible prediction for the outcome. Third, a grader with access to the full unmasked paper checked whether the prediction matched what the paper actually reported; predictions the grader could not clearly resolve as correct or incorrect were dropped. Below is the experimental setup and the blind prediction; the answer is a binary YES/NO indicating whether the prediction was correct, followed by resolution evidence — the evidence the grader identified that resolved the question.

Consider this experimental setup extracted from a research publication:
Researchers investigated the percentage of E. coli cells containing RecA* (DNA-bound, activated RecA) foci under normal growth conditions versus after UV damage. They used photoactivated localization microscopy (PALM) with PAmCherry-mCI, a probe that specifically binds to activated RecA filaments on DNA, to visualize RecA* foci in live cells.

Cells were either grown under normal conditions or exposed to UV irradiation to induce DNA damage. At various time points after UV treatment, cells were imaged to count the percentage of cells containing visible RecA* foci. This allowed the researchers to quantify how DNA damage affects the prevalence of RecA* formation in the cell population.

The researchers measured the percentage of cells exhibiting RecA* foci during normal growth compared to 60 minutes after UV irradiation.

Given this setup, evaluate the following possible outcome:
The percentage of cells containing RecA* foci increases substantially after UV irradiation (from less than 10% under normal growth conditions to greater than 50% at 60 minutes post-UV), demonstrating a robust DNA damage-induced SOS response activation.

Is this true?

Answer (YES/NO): NO